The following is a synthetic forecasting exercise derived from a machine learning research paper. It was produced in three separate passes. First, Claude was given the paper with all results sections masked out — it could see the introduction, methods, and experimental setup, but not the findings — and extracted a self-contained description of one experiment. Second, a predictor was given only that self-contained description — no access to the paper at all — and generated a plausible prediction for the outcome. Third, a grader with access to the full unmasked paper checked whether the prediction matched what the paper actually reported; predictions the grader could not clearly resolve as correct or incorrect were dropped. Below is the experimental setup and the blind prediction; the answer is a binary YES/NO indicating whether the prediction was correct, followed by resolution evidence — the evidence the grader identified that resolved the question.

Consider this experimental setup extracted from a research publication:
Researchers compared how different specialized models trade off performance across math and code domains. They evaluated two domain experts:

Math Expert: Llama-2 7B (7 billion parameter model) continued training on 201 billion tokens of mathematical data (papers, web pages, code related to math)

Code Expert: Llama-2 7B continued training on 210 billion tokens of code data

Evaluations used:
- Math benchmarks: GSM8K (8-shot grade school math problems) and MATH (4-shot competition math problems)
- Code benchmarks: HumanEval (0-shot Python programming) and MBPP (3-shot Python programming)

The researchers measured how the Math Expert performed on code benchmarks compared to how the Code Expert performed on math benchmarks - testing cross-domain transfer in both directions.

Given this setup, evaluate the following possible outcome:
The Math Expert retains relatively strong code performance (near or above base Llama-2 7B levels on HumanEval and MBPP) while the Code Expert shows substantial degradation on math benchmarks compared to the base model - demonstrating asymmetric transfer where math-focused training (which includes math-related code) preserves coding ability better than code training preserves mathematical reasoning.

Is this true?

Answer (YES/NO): NO